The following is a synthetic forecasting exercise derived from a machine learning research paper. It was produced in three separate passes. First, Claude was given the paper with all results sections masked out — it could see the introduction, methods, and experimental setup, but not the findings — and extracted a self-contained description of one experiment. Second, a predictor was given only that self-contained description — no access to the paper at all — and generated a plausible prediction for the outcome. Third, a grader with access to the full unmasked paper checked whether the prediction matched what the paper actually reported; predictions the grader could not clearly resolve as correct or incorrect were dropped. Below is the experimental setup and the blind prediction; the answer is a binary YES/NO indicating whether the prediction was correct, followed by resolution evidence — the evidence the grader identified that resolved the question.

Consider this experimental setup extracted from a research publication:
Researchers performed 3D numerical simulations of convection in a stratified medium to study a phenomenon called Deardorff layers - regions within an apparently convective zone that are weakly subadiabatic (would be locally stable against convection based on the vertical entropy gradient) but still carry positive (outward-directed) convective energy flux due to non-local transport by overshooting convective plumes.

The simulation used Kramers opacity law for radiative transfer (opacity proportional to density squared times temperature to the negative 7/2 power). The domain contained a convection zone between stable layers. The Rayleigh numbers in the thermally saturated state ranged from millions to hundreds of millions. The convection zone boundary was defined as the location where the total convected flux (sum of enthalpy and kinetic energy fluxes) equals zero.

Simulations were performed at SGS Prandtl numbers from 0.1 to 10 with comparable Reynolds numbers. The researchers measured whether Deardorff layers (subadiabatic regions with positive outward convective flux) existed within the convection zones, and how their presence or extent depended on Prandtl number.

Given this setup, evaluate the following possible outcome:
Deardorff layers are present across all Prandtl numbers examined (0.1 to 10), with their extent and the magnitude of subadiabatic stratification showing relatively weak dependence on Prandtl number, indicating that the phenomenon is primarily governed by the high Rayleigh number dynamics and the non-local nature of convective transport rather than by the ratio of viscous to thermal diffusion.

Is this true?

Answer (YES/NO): NO